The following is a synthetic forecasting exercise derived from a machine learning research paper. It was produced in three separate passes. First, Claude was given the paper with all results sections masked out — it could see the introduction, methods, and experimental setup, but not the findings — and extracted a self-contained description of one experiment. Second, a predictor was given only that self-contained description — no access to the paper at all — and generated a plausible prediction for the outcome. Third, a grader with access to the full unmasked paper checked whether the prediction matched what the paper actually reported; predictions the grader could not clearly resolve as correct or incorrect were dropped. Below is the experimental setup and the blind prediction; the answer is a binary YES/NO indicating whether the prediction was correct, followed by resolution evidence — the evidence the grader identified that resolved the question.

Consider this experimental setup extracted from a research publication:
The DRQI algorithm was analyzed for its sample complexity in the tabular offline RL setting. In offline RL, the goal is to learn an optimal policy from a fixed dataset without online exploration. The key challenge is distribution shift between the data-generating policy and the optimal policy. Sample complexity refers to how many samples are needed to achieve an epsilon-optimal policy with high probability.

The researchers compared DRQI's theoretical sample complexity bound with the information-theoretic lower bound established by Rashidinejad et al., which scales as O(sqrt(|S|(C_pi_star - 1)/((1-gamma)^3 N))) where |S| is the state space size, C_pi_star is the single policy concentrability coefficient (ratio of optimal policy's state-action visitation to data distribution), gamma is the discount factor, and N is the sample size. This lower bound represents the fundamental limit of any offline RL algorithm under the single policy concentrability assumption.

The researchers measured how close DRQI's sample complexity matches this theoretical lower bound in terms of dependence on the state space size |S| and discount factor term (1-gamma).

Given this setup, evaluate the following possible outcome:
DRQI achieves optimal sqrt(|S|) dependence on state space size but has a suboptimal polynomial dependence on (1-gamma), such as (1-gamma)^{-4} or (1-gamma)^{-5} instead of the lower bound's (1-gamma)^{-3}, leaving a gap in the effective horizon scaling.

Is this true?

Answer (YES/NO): NO